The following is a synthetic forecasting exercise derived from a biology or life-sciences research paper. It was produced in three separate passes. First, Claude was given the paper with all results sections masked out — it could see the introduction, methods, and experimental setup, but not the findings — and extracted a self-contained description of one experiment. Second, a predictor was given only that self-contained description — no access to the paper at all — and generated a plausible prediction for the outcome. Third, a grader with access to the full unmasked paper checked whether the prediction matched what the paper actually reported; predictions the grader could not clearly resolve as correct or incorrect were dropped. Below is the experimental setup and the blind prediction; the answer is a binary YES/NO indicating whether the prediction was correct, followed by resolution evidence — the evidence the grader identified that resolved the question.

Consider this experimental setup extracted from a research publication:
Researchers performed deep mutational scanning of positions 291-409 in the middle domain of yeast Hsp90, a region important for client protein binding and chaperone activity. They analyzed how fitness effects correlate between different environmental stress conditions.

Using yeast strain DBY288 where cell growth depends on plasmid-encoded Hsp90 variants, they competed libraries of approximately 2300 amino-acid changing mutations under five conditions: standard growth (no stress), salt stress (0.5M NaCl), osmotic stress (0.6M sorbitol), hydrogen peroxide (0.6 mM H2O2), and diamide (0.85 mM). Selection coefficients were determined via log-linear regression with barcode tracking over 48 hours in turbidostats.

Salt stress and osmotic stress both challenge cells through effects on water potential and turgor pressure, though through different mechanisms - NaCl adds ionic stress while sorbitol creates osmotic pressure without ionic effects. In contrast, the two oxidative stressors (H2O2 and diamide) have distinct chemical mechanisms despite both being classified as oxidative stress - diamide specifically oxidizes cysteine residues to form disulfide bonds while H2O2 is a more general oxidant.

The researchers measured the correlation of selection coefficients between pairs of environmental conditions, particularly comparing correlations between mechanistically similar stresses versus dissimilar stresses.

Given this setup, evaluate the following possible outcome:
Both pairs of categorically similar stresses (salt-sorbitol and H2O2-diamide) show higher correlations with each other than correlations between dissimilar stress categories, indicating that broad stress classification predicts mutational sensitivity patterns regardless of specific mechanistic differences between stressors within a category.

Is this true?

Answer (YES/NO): NO